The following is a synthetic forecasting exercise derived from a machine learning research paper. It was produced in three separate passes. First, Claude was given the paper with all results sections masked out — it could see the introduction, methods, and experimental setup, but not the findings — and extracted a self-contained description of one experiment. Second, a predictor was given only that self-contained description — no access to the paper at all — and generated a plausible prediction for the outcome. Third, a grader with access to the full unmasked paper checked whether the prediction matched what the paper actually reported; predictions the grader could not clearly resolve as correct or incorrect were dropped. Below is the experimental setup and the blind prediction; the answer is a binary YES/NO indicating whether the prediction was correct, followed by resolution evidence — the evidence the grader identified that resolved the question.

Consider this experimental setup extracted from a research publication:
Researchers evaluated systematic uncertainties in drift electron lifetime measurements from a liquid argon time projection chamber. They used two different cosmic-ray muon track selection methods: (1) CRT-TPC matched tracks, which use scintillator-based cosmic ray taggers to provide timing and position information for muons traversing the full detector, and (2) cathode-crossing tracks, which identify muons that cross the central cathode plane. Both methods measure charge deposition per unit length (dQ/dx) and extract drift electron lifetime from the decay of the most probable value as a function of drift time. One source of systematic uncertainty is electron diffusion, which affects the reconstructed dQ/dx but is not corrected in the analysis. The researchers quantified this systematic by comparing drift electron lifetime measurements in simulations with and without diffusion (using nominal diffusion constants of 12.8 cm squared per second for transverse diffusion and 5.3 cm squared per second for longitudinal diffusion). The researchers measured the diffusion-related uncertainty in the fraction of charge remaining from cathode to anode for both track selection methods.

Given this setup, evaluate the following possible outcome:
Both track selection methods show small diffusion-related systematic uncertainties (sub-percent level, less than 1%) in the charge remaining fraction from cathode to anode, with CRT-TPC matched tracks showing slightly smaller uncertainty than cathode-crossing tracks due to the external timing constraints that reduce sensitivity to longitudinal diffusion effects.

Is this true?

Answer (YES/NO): NO